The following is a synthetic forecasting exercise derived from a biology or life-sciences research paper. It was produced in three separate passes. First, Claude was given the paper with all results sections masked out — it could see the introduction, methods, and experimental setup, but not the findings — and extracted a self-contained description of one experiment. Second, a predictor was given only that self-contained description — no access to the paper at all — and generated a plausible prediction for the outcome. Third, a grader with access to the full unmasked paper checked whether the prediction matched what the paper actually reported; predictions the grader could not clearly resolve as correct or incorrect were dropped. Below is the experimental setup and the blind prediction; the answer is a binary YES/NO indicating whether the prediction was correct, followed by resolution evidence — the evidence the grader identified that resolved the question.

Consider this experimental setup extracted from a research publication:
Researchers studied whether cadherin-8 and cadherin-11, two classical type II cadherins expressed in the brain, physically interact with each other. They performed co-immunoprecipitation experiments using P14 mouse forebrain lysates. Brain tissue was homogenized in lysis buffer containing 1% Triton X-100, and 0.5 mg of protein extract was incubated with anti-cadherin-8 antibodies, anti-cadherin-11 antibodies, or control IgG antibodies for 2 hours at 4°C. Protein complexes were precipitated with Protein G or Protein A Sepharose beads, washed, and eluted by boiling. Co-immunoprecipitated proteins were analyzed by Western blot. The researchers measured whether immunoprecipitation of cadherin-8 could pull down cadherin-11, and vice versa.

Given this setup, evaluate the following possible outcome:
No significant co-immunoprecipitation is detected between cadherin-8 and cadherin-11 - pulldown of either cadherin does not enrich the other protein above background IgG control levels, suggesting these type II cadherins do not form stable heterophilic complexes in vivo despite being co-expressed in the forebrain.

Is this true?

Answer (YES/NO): NO